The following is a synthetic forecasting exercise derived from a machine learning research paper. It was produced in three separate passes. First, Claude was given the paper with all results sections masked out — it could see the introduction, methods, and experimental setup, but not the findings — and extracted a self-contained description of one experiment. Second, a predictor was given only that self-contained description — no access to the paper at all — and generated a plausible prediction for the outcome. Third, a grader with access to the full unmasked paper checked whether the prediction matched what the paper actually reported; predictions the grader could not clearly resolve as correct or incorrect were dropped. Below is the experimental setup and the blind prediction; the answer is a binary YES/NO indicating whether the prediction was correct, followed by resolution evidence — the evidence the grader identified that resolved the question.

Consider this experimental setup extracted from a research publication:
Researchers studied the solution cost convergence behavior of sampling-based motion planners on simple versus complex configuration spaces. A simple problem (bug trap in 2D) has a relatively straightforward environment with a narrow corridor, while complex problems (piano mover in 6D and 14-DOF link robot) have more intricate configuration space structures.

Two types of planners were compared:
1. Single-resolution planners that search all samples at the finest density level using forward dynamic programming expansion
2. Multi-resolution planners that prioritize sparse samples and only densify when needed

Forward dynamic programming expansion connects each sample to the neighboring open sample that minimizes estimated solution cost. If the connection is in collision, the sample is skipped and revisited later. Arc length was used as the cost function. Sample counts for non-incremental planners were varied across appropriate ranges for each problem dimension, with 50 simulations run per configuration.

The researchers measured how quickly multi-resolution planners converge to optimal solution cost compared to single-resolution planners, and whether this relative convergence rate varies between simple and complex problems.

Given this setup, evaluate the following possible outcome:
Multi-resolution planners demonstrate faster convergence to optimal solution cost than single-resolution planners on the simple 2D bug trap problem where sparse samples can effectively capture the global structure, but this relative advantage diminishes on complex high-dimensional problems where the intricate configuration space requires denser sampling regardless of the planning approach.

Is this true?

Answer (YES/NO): NO